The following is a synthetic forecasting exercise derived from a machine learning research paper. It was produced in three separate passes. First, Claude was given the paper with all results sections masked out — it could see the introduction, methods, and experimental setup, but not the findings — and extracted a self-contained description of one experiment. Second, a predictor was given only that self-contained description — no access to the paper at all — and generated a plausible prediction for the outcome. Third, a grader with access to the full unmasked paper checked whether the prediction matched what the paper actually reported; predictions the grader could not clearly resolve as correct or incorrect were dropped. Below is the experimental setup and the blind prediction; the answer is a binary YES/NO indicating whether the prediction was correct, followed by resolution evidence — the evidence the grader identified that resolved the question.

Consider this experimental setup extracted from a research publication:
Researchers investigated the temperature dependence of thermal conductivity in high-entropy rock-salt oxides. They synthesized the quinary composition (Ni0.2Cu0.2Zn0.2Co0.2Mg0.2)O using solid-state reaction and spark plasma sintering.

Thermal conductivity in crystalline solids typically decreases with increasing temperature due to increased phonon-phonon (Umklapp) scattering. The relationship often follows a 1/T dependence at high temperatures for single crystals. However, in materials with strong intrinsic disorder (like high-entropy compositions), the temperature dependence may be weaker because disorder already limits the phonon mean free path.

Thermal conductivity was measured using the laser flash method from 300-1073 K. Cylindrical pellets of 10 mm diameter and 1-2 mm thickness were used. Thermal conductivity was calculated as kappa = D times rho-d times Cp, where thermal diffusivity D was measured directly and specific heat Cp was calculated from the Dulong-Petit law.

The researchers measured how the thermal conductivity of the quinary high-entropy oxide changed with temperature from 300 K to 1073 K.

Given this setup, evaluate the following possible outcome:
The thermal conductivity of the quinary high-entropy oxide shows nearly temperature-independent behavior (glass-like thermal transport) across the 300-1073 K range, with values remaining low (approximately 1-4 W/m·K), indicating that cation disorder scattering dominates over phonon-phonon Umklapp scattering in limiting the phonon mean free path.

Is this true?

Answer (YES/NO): NO